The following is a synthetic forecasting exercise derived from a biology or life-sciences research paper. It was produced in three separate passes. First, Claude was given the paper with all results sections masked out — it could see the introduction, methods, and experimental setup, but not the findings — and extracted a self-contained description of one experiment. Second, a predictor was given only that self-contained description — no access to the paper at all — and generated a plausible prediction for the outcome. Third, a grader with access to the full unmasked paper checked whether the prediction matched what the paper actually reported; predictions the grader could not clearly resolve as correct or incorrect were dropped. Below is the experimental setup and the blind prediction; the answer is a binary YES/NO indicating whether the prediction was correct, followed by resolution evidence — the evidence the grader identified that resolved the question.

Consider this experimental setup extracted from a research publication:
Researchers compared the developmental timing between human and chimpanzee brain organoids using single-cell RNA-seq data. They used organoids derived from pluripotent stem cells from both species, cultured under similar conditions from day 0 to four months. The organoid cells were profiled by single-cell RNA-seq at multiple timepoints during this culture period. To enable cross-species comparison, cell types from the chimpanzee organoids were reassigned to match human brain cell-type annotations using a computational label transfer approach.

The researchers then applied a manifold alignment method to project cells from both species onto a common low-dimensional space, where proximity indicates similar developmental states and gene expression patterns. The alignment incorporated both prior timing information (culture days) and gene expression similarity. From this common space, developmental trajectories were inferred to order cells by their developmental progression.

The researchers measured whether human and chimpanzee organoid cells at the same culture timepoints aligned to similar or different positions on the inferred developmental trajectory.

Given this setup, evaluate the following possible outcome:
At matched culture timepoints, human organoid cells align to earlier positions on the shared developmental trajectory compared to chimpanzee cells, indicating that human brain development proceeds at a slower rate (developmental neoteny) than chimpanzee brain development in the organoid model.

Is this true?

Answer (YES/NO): YES